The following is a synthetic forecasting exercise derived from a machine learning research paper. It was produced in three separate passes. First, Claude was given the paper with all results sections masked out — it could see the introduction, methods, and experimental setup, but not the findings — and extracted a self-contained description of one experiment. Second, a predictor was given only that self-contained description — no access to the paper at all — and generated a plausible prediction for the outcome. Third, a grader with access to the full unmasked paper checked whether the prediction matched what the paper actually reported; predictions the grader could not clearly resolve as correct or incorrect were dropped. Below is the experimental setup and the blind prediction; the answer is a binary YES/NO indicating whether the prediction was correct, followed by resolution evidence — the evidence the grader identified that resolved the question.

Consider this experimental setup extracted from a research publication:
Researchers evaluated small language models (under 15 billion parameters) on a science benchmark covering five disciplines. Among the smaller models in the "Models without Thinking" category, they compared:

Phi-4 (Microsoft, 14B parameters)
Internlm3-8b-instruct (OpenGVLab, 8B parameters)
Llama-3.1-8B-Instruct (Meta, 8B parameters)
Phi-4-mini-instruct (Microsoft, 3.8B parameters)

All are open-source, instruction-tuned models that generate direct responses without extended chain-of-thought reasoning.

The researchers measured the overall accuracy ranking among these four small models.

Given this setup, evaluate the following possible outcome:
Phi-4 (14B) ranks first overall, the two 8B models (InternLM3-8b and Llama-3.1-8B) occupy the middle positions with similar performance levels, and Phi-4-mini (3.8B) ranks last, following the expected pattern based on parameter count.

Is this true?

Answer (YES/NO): NO